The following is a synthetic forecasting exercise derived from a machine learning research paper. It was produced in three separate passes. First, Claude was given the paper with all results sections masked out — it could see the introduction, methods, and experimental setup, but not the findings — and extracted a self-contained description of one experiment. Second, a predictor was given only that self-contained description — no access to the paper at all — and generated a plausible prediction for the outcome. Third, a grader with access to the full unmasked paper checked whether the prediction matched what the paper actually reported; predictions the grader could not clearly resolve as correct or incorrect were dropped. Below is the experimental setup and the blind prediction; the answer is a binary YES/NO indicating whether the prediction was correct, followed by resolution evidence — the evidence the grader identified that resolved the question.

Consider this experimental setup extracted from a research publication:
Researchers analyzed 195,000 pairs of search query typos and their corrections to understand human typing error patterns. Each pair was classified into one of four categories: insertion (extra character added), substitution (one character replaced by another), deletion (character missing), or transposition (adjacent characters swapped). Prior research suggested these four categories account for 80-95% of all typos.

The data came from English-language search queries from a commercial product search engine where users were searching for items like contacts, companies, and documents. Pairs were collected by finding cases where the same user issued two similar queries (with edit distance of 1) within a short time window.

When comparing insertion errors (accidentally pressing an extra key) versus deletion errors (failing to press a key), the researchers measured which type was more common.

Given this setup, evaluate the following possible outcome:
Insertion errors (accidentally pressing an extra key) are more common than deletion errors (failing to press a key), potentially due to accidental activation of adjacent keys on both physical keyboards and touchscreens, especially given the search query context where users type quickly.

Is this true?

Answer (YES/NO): YES